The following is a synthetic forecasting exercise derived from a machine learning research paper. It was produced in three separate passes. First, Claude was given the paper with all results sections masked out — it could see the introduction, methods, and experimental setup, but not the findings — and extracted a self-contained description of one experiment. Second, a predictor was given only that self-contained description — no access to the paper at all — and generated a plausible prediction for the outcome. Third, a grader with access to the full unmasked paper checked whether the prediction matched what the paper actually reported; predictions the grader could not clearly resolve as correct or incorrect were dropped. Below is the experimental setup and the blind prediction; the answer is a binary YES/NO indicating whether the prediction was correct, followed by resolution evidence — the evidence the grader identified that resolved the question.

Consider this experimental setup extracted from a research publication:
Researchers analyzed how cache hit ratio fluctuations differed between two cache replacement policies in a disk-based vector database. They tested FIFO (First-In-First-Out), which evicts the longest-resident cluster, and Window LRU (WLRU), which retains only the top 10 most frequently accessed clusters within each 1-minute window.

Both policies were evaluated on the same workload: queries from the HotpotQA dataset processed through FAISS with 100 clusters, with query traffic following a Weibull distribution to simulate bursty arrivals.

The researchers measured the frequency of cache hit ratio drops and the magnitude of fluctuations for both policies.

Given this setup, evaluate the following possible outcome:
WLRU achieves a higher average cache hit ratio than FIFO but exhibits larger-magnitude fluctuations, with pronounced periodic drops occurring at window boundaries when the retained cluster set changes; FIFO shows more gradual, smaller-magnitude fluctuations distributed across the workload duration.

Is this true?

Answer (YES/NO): NO